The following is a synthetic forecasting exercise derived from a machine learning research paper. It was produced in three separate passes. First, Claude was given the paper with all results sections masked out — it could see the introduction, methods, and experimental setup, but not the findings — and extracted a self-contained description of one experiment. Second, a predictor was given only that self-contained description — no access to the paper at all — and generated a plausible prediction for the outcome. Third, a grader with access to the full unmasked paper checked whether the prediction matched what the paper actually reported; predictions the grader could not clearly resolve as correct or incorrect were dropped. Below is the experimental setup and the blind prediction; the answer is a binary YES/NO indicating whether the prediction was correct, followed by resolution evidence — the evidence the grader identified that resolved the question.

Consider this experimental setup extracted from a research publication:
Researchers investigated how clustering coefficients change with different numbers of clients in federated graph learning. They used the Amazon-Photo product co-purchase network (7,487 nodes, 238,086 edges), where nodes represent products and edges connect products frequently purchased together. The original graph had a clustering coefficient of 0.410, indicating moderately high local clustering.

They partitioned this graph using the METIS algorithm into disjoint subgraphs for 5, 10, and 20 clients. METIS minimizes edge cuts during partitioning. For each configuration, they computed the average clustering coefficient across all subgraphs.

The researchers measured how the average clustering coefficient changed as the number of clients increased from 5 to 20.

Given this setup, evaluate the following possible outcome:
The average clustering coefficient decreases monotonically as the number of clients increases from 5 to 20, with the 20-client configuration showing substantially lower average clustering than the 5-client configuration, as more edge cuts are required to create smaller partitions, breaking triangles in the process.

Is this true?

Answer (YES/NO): NO